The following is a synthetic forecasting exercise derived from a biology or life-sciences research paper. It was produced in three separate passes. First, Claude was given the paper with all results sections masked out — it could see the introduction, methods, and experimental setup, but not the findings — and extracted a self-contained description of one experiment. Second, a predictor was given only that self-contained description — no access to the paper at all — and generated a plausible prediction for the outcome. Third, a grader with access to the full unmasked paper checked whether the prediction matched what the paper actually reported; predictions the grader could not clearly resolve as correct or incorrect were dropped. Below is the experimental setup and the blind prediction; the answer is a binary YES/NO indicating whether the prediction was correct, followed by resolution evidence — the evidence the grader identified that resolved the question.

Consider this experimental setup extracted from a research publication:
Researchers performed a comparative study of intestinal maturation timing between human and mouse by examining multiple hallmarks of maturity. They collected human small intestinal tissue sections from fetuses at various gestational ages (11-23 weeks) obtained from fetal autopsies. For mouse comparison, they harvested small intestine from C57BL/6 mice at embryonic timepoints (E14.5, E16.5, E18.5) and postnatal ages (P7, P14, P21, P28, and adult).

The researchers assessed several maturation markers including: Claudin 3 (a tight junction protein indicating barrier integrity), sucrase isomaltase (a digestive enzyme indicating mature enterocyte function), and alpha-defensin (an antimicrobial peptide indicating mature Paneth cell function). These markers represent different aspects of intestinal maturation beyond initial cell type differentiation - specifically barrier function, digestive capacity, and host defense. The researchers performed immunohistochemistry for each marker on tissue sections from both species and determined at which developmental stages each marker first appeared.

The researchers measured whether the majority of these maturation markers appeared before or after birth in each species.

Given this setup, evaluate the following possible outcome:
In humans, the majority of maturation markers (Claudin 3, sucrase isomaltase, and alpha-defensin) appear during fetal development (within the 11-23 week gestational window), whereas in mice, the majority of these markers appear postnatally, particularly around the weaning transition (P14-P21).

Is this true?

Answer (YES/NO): YES